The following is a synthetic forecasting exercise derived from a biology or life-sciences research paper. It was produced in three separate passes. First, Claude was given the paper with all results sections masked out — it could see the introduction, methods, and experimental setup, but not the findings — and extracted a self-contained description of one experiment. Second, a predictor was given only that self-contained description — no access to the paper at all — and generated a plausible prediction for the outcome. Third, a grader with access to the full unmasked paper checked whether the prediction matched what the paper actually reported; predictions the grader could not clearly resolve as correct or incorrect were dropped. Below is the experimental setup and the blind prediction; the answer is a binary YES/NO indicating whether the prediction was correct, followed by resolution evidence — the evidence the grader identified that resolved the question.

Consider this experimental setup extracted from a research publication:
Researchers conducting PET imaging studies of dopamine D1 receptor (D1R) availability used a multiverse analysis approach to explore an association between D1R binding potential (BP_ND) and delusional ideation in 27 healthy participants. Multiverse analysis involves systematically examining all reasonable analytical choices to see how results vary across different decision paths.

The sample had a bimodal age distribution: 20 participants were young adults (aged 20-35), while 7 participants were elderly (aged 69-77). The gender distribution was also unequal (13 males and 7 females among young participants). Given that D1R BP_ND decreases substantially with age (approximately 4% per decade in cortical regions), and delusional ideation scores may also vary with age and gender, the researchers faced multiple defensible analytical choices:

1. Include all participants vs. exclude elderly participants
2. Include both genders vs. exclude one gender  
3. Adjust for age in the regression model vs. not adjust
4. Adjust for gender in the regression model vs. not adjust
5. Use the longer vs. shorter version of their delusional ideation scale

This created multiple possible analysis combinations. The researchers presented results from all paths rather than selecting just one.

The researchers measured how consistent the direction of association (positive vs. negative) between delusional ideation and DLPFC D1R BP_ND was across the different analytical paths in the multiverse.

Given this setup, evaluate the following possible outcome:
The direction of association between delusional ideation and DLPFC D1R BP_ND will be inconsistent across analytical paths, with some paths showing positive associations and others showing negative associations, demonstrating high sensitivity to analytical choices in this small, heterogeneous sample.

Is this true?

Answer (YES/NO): NO